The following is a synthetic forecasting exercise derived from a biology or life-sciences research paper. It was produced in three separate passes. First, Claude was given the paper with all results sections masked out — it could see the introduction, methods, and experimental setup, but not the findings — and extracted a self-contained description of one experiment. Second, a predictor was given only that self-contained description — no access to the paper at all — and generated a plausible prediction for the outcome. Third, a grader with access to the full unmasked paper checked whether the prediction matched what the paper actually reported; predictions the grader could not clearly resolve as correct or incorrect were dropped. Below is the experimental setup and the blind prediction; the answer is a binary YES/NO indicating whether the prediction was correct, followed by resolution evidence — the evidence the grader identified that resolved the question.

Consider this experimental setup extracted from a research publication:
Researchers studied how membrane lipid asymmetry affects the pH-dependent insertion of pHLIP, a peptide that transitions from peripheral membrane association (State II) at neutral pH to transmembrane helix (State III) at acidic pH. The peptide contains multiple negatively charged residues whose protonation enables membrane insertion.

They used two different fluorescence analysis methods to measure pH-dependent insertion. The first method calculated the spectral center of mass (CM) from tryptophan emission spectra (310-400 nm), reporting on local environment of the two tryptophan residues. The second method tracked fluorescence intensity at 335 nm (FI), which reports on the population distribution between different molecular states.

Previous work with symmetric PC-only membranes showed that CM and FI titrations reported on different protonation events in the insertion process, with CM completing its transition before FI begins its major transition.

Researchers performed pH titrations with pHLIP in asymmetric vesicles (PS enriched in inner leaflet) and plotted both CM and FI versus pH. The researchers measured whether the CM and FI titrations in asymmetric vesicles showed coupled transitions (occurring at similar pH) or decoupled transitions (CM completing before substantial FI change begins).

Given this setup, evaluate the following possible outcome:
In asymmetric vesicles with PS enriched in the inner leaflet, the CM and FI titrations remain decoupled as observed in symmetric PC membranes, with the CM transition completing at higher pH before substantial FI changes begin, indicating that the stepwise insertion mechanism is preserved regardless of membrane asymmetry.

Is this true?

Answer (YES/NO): YES